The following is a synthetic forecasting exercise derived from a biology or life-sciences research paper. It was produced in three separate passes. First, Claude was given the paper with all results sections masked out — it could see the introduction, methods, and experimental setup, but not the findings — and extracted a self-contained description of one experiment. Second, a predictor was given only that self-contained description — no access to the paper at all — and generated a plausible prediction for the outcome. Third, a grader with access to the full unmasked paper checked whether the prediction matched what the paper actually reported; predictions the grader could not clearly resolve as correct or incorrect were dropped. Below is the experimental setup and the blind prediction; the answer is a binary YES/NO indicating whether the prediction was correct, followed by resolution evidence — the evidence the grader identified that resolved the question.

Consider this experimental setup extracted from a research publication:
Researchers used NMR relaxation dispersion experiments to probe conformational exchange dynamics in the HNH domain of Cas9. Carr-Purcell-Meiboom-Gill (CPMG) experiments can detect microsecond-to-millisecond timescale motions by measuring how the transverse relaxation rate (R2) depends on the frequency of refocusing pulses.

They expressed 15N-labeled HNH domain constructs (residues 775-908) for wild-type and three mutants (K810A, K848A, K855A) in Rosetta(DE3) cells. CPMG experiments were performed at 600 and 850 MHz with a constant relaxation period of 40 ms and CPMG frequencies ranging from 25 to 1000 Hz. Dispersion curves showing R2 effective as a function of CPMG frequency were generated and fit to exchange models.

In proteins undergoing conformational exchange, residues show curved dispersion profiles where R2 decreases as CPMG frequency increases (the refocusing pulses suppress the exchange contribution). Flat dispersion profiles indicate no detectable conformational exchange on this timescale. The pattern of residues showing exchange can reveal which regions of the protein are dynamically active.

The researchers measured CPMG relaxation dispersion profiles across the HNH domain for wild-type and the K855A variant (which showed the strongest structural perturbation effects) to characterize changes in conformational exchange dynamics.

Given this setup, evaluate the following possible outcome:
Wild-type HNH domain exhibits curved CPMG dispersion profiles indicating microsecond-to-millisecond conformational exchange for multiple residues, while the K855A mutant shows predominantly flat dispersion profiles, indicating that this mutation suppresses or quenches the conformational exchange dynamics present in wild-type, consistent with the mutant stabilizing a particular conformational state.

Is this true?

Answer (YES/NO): NO